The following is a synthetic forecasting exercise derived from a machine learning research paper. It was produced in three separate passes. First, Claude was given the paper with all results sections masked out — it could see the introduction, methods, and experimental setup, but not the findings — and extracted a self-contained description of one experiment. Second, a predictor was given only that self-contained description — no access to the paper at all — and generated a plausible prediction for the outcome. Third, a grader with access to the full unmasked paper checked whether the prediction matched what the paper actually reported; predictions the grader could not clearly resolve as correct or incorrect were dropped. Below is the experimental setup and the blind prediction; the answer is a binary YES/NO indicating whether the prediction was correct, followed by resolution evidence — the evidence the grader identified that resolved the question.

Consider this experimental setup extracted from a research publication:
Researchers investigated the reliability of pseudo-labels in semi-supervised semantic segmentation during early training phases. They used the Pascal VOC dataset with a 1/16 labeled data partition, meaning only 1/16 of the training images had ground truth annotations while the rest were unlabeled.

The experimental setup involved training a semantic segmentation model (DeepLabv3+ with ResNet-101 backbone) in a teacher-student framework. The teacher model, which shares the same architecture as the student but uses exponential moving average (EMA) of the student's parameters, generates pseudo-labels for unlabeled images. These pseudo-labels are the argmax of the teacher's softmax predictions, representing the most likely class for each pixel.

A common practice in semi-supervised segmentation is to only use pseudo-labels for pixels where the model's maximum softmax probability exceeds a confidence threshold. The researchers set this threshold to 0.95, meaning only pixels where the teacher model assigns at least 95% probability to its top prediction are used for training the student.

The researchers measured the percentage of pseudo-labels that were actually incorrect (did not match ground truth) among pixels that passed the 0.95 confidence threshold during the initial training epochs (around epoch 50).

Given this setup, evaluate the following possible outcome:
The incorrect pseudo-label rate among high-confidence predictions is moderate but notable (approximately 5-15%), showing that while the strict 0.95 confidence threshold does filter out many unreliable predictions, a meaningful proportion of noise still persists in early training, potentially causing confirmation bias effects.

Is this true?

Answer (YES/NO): NO